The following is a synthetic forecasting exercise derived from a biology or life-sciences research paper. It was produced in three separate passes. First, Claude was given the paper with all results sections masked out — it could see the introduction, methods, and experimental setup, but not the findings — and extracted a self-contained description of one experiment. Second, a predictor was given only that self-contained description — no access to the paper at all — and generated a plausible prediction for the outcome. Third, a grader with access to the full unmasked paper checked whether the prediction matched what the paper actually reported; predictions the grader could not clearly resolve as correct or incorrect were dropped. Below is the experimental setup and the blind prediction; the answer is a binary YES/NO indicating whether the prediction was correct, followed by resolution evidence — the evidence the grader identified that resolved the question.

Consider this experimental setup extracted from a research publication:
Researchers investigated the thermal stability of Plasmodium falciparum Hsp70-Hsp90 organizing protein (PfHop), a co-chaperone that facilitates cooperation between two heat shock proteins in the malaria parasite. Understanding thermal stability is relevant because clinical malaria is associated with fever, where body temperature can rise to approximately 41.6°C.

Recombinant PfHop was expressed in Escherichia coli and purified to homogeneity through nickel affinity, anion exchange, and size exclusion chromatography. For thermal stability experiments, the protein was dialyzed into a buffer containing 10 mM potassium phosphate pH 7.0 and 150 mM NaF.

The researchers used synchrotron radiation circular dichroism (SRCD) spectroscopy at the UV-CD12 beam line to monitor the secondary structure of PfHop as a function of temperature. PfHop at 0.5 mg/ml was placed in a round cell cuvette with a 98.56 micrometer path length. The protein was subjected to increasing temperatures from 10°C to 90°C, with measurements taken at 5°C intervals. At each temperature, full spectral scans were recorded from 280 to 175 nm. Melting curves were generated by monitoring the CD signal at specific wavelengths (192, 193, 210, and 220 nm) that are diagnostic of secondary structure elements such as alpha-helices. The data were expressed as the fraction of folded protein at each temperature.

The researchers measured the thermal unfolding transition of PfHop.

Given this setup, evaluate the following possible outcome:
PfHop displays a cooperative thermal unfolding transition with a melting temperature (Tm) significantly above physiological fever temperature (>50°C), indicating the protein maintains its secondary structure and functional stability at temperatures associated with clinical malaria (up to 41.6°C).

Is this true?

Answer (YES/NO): NO